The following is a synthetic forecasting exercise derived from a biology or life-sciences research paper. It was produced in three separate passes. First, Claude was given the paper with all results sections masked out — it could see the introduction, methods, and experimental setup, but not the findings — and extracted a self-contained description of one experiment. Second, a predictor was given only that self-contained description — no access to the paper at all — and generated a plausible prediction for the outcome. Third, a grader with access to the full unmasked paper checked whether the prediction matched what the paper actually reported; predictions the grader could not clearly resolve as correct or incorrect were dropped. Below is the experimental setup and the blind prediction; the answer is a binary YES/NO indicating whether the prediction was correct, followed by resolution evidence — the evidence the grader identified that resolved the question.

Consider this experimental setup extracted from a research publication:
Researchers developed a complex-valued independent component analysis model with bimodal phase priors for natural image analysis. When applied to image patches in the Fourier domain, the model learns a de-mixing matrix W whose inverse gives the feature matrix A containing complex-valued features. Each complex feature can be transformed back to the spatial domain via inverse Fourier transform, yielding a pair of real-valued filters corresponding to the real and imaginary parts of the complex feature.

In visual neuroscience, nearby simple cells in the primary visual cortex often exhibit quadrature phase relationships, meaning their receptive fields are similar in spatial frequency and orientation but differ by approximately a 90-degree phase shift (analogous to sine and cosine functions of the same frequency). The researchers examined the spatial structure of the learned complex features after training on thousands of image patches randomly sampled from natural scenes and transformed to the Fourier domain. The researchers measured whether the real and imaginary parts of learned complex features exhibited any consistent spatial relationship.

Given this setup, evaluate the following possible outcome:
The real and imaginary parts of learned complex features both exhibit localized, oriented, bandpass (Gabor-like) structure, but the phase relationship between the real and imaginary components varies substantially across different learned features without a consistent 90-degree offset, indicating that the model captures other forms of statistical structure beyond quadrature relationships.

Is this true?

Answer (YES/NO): NO